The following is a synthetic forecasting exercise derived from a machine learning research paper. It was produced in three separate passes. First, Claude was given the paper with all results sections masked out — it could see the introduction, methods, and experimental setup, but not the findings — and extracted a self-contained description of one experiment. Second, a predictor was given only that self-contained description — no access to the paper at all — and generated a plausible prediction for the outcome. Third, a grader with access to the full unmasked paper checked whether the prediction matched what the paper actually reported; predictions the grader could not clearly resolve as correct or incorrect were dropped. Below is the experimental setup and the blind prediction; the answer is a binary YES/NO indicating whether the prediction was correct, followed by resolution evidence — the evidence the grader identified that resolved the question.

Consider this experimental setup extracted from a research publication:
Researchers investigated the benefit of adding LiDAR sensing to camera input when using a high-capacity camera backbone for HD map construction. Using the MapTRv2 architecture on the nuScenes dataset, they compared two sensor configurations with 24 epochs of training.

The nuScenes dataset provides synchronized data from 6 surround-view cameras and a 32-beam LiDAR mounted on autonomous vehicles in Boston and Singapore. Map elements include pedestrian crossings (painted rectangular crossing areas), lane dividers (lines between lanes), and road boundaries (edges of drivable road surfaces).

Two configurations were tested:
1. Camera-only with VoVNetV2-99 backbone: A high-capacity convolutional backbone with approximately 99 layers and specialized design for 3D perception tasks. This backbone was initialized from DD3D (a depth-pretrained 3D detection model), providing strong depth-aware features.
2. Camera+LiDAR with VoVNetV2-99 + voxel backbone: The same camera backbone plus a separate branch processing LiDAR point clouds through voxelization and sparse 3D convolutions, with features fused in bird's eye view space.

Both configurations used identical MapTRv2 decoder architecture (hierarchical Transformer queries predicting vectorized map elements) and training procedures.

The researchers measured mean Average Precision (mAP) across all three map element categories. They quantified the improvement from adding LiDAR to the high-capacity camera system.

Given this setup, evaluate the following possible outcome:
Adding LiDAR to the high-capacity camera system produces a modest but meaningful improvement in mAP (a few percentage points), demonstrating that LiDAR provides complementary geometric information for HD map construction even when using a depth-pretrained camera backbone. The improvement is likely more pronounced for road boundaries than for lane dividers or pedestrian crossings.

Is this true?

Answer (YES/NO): NO